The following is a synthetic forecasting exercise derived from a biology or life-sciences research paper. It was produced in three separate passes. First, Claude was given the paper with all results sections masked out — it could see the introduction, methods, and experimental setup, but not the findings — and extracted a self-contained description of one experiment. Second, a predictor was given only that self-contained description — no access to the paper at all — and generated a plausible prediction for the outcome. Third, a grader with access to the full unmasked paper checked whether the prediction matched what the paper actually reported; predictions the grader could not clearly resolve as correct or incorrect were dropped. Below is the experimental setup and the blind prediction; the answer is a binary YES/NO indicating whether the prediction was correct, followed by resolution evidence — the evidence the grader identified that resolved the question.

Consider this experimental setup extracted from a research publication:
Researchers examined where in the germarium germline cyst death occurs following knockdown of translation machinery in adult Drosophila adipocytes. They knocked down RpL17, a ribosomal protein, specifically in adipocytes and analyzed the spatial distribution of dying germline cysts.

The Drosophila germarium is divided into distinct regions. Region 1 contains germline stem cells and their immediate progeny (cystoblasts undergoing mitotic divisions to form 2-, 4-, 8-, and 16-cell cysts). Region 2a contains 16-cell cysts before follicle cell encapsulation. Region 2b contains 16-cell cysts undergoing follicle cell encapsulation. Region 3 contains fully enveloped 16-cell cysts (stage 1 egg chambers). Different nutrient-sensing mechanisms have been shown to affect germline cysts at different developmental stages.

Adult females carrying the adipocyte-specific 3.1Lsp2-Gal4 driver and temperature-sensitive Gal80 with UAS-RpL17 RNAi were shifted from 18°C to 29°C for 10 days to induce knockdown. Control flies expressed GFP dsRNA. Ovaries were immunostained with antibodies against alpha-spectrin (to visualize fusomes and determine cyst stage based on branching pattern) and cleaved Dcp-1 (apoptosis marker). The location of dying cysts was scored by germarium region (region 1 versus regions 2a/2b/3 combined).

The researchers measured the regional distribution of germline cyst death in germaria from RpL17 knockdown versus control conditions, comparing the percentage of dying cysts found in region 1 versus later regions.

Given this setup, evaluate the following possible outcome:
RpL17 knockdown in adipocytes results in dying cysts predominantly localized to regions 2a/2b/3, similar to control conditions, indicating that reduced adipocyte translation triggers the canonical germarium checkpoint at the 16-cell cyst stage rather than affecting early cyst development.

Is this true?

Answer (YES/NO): NO